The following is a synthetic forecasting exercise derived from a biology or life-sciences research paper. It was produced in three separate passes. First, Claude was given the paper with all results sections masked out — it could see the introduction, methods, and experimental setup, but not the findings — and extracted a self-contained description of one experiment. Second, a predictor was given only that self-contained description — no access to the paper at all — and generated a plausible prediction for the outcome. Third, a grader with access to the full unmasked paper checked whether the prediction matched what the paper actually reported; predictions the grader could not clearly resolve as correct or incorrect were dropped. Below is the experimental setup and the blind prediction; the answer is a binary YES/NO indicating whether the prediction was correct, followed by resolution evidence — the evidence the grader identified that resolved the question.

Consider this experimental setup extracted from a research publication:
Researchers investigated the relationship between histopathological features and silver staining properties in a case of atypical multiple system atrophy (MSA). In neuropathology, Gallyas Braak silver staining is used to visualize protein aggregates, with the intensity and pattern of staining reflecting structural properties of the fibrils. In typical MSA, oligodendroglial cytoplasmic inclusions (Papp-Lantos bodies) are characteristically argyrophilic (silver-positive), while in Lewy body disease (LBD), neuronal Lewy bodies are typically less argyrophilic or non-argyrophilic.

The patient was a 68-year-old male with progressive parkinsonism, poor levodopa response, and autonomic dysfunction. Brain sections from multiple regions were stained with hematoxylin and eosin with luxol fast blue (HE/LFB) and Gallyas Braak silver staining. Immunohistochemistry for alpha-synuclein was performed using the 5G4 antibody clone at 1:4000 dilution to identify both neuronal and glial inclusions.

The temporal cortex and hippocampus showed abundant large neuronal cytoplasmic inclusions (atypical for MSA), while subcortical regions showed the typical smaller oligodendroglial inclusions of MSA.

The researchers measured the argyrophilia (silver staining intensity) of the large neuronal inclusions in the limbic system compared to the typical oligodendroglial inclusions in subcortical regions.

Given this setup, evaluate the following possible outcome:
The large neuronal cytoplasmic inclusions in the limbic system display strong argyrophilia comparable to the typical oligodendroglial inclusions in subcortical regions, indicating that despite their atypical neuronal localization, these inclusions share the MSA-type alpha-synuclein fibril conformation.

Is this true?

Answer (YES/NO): NO